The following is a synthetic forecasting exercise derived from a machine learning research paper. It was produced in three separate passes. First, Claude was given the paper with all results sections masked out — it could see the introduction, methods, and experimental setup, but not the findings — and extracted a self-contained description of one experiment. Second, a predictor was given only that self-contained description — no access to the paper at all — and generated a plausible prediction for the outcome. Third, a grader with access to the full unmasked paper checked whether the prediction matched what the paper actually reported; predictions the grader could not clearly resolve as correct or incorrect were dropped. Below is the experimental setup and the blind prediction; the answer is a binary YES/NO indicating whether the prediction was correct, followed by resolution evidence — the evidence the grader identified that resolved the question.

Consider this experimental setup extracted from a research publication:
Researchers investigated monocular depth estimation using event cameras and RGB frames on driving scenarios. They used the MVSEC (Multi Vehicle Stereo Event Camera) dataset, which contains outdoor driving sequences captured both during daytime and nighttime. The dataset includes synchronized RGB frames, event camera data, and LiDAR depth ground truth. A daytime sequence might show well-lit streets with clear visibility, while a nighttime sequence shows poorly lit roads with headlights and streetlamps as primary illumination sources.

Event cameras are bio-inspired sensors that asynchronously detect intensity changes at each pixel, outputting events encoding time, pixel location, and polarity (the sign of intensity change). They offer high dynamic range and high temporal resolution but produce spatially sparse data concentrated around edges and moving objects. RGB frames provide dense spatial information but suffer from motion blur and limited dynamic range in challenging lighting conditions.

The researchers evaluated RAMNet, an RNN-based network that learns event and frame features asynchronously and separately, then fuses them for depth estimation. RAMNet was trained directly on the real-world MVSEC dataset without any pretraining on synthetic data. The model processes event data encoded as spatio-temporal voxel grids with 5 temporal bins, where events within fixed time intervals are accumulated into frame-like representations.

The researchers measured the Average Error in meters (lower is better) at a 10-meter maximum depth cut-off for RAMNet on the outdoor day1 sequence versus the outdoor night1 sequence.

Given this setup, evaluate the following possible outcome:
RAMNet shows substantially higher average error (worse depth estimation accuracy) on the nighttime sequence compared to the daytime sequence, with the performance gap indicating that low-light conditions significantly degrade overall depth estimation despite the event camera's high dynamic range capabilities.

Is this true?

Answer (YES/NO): YES